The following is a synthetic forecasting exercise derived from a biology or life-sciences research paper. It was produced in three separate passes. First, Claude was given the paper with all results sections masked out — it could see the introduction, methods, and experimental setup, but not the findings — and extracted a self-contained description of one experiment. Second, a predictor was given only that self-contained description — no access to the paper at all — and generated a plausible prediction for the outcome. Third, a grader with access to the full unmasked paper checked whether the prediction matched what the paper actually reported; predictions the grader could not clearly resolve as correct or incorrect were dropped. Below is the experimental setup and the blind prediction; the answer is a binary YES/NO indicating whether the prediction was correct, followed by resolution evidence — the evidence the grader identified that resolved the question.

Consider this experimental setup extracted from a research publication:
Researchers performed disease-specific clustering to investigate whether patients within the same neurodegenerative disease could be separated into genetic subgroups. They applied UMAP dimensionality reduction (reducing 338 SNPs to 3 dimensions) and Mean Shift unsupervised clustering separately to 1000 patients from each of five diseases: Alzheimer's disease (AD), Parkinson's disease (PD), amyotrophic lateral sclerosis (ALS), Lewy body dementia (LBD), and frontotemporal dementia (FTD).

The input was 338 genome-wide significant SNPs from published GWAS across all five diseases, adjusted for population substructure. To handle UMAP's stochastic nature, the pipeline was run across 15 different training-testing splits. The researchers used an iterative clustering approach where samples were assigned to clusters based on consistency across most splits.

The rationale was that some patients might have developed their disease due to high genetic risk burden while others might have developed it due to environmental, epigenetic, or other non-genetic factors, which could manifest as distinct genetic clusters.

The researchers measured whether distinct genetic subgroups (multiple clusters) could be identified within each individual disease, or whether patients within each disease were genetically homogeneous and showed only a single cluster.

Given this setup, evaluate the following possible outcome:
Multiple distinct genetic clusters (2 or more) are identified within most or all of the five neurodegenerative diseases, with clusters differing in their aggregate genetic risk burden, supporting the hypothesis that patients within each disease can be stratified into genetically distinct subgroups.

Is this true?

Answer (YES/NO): YES